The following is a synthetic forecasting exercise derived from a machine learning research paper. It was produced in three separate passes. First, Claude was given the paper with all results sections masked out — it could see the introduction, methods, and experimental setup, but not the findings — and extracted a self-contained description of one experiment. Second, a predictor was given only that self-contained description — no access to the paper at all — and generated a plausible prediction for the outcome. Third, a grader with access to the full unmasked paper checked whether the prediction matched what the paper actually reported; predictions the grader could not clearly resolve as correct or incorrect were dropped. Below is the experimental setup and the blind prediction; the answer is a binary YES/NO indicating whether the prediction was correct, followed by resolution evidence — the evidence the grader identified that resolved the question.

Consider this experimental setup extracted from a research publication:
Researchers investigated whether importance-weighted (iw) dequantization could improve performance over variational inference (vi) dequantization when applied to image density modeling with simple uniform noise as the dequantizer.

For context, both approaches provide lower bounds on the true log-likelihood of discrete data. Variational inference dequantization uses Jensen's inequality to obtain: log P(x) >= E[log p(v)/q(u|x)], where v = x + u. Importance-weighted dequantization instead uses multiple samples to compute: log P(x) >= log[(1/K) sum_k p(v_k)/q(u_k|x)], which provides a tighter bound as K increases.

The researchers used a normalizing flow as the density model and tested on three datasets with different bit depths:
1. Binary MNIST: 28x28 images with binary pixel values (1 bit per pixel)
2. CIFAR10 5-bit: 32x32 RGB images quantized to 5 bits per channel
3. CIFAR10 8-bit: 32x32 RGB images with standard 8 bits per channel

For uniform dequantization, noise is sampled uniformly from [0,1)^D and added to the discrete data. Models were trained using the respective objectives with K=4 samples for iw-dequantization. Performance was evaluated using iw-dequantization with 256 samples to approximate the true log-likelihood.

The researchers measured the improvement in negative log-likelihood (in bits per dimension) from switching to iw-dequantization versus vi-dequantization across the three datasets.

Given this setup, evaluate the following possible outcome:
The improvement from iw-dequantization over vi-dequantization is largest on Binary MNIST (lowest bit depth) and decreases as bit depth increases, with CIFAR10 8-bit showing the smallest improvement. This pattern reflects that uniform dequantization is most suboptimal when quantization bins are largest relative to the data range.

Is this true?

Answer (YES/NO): NO